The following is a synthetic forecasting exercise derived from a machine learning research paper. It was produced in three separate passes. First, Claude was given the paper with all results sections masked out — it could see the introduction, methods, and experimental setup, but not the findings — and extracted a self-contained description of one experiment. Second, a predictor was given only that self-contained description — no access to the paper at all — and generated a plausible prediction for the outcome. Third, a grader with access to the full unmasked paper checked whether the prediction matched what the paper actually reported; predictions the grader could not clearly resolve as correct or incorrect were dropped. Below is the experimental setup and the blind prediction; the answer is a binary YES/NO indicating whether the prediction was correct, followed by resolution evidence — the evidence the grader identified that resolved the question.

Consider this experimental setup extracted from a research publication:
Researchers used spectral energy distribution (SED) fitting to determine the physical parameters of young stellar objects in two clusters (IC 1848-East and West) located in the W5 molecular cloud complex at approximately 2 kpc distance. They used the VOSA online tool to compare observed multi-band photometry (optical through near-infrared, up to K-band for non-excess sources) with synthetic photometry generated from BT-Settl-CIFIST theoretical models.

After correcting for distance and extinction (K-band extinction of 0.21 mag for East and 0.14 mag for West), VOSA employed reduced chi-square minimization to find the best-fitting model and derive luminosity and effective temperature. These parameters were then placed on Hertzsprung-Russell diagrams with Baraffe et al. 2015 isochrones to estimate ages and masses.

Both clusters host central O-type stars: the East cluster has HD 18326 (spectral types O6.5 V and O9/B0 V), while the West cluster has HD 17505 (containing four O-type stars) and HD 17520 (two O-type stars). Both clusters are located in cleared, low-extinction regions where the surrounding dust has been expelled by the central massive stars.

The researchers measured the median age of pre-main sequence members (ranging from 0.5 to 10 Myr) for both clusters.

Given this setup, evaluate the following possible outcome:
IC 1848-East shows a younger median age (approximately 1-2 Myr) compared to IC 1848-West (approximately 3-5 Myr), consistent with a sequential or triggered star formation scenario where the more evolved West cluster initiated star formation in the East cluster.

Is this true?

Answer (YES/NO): NO